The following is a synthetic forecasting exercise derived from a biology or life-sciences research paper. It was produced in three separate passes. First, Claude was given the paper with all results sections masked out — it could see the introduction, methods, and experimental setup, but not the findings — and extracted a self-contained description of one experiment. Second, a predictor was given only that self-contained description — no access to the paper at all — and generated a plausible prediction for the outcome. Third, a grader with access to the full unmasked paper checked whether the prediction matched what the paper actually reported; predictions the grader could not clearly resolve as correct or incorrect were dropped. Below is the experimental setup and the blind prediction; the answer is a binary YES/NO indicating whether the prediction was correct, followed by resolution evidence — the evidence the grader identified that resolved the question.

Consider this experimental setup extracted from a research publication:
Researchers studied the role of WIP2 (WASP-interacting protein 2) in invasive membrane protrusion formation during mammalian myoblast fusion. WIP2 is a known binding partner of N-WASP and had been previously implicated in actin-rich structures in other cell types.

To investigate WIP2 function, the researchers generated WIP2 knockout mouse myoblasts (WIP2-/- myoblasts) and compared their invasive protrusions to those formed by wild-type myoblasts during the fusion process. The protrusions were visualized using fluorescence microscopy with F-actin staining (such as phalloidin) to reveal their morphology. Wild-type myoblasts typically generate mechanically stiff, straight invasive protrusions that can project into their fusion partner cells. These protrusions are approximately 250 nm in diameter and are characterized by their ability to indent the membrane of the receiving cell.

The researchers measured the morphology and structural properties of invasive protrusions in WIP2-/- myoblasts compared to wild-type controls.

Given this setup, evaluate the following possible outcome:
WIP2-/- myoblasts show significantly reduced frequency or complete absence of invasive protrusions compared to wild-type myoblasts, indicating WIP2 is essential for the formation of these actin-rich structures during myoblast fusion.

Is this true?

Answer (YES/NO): NO